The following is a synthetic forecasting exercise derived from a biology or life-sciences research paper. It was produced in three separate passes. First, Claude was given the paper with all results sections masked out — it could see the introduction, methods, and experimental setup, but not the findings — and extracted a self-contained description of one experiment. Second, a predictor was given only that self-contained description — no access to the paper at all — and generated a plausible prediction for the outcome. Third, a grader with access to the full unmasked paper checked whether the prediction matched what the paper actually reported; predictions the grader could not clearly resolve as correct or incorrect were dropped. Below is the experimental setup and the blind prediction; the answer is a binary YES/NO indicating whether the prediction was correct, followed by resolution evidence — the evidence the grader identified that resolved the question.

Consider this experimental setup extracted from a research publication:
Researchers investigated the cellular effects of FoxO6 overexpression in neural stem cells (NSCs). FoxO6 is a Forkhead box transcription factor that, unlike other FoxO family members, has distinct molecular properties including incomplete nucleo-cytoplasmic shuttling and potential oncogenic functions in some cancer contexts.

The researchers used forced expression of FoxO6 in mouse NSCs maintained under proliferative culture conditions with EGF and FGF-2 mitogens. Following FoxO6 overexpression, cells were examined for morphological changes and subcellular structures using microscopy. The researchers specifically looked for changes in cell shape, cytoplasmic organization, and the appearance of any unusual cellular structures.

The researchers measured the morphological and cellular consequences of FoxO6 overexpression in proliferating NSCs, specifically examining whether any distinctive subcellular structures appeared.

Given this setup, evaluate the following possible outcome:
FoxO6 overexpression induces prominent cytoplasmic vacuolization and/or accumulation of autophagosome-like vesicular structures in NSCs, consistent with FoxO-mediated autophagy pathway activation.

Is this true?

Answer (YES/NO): NO